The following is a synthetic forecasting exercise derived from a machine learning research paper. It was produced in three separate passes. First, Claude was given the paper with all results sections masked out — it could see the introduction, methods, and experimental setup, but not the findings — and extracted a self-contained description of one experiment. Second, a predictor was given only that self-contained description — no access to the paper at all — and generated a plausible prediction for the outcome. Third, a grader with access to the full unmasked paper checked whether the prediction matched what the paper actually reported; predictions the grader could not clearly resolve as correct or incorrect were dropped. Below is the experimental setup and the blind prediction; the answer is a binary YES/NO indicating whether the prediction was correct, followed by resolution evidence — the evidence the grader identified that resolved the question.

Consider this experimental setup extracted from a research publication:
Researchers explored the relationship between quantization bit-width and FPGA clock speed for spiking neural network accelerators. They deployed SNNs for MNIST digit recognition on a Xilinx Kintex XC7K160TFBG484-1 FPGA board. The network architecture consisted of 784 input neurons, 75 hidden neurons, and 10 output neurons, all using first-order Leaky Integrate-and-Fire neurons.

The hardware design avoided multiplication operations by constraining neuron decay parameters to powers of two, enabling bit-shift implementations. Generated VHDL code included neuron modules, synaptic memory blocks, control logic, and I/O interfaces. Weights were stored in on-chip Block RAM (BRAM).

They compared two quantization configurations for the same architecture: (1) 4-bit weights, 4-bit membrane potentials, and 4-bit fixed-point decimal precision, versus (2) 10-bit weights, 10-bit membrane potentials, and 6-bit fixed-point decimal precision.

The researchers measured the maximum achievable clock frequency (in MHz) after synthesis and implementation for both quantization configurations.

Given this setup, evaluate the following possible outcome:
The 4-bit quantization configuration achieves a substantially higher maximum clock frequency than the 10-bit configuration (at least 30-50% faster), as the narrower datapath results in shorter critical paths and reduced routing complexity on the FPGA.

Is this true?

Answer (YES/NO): NO